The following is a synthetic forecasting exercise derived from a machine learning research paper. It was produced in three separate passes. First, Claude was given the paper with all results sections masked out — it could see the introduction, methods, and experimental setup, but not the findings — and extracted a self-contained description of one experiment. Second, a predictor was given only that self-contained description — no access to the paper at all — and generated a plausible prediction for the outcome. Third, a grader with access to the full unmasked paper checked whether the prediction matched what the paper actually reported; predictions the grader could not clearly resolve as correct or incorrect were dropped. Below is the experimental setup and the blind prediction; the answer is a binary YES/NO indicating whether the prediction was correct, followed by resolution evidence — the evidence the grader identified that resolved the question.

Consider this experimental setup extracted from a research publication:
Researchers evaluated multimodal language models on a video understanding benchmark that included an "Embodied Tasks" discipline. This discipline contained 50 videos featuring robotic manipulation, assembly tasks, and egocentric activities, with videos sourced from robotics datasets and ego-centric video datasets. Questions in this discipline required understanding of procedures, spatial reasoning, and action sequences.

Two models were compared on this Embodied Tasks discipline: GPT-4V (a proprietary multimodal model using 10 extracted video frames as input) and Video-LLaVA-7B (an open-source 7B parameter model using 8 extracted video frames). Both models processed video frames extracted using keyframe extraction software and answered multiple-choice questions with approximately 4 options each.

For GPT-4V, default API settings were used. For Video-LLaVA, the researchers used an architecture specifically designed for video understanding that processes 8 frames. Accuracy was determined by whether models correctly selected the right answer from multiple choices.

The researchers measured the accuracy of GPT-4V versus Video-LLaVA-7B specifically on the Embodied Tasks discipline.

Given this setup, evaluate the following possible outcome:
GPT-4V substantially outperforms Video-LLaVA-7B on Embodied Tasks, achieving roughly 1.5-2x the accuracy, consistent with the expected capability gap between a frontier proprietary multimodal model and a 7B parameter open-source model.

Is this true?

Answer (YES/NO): NO